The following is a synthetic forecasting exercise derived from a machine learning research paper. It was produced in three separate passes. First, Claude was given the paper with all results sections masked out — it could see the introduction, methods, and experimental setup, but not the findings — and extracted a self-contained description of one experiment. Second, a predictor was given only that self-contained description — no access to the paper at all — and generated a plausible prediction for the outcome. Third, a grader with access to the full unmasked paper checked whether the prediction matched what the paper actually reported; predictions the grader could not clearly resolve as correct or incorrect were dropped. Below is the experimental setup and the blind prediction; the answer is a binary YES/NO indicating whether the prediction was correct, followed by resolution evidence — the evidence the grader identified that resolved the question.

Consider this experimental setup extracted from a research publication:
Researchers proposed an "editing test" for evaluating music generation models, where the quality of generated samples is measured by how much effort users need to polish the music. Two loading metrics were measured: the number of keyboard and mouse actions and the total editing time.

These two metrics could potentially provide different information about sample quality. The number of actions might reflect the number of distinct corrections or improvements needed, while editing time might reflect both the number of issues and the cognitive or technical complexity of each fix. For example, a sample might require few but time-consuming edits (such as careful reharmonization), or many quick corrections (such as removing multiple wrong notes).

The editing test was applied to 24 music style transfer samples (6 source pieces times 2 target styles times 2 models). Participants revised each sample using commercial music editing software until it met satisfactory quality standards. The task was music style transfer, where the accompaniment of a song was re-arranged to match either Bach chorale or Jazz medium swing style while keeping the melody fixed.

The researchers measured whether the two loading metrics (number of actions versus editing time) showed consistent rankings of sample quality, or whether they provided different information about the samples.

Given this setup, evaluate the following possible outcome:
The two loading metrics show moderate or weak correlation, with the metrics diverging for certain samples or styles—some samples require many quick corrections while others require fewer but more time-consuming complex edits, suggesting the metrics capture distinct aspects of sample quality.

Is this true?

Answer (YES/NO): YES